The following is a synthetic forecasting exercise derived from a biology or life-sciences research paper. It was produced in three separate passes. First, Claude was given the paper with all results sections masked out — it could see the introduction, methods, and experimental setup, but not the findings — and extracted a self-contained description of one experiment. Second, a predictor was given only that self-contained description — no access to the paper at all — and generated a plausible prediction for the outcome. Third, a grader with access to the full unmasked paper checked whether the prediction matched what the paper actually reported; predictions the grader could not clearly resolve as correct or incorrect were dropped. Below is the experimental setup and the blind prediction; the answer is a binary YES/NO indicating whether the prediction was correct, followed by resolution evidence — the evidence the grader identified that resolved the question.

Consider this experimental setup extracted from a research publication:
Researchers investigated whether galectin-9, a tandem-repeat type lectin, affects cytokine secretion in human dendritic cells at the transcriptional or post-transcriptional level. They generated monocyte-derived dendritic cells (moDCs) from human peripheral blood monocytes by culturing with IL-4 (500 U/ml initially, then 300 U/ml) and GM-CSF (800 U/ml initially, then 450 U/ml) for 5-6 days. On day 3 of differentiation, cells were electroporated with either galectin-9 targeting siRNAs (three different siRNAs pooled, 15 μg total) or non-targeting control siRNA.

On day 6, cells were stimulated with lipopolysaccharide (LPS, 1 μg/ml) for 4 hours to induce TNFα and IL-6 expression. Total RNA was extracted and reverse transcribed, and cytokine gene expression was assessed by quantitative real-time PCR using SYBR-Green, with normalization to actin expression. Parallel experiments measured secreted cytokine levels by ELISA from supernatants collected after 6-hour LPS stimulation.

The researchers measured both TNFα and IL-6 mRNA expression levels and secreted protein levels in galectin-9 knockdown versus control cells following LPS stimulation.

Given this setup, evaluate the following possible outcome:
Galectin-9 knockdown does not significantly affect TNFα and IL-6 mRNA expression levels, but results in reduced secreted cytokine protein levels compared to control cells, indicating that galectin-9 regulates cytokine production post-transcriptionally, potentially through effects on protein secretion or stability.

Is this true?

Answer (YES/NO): YES